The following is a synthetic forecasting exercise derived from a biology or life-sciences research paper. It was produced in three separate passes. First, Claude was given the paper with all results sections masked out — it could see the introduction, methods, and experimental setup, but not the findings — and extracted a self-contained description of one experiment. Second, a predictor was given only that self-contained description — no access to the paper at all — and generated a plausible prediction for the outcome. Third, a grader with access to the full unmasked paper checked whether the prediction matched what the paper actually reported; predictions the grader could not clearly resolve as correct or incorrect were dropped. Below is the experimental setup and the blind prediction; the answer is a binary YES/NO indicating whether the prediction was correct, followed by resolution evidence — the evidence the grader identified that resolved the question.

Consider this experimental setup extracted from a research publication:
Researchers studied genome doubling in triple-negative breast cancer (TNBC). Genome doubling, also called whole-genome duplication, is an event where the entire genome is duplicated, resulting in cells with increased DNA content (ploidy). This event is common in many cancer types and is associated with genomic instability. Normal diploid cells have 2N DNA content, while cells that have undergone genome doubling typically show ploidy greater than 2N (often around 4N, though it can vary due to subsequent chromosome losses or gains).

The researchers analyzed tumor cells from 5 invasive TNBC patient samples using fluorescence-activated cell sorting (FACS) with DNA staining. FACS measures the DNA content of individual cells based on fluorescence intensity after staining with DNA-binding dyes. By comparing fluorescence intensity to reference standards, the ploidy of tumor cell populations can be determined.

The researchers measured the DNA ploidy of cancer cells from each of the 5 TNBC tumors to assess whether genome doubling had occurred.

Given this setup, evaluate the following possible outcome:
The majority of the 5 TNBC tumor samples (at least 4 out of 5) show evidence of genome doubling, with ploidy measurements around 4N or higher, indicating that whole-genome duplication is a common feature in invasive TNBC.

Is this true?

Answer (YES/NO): NO